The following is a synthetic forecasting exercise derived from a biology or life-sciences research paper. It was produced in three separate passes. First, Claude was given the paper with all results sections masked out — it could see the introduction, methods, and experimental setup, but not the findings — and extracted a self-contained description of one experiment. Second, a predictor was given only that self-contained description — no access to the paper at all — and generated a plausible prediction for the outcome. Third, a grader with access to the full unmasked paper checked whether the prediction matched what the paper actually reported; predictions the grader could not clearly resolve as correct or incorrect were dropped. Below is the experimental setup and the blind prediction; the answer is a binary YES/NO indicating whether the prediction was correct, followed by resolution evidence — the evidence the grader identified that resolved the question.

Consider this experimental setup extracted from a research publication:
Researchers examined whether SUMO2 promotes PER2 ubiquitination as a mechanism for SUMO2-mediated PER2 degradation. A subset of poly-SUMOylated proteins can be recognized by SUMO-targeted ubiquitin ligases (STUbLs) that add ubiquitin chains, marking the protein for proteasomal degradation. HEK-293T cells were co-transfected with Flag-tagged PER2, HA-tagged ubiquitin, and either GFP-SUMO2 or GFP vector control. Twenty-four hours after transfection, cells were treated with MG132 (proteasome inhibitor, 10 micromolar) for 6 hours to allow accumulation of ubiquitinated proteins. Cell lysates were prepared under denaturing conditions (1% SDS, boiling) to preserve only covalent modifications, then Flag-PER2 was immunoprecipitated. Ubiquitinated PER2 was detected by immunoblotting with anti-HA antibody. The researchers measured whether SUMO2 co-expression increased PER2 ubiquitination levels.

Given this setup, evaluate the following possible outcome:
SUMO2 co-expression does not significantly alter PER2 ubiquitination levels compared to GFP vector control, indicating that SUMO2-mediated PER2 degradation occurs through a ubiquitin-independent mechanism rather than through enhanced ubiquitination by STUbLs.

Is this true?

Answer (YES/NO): NO